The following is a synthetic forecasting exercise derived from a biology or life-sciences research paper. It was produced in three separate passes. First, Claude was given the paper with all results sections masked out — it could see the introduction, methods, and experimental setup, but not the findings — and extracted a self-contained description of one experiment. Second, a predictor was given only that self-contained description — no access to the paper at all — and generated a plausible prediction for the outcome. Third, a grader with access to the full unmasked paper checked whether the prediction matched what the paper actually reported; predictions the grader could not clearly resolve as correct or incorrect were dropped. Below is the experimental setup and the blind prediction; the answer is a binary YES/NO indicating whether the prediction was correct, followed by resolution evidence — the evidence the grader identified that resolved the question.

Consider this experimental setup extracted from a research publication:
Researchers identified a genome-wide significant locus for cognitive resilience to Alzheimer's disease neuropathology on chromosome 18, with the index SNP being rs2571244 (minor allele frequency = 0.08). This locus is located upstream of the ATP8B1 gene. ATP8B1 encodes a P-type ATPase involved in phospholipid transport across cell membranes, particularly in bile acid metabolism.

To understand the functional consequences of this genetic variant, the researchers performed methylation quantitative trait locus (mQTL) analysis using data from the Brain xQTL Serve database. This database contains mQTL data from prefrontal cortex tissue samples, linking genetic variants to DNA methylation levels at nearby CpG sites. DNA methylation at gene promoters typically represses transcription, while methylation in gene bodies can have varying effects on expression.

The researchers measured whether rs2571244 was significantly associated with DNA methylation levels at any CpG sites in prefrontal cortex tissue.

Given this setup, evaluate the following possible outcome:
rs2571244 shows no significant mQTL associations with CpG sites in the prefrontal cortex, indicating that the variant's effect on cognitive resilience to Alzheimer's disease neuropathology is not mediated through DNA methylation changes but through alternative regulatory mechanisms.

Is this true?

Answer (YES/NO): NO